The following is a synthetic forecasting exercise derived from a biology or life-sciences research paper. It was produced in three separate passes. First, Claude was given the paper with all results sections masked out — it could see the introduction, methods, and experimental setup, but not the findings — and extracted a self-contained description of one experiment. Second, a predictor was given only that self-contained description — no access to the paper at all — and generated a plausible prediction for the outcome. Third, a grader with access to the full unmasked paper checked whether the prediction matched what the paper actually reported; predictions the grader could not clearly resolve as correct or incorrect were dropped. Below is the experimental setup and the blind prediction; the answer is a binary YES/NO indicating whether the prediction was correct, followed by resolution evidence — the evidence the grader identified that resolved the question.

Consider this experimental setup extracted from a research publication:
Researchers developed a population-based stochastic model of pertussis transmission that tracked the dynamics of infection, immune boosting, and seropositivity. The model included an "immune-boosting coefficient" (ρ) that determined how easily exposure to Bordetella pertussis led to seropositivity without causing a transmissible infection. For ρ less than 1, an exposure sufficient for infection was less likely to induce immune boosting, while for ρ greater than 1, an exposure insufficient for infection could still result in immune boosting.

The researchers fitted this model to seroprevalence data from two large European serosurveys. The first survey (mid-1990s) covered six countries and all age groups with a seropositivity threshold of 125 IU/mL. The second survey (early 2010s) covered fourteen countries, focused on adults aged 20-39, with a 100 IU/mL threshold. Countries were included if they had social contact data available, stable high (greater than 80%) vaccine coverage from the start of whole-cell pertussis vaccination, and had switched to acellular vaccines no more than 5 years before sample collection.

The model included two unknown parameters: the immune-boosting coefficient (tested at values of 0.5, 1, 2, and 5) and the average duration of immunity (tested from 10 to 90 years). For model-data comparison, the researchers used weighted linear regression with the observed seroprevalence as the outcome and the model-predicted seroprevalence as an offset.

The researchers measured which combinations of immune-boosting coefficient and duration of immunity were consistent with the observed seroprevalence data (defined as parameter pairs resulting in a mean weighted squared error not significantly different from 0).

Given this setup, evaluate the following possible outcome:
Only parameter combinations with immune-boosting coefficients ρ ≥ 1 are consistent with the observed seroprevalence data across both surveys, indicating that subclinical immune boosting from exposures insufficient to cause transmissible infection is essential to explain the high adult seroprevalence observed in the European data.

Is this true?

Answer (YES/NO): NO